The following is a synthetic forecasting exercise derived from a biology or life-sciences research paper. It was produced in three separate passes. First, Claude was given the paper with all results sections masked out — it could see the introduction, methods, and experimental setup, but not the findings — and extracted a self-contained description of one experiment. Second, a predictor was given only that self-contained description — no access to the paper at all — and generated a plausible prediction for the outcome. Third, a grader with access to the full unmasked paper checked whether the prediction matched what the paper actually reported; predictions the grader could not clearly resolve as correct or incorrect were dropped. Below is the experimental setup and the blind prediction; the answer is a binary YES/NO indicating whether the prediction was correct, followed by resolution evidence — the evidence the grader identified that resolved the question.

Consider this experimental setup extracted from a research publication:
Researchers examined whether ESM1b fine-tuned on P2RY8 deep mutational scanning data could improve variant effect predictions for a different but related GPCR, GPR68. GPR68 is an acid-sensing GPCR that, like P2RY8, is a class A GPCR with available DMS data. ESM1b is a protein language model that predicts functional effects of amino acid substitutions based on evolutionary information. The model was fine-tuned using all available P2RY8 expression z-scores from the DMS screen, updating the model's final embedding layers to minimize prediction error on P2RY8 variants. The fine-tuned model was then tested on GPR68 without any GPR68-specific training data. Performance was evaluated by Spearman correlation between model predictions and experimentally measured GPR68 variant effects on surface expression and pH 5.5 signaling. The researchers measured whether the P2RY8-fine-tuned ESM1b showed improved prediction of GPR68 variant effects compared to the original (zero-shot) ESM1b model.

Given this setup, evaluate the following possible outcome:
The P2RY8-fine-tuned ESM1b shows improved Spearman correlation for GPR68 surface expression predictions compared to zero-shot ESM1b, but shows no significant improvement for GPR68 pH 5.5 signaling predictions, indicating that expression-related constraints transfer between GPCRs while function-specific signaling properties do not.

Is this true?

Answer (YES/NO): NO